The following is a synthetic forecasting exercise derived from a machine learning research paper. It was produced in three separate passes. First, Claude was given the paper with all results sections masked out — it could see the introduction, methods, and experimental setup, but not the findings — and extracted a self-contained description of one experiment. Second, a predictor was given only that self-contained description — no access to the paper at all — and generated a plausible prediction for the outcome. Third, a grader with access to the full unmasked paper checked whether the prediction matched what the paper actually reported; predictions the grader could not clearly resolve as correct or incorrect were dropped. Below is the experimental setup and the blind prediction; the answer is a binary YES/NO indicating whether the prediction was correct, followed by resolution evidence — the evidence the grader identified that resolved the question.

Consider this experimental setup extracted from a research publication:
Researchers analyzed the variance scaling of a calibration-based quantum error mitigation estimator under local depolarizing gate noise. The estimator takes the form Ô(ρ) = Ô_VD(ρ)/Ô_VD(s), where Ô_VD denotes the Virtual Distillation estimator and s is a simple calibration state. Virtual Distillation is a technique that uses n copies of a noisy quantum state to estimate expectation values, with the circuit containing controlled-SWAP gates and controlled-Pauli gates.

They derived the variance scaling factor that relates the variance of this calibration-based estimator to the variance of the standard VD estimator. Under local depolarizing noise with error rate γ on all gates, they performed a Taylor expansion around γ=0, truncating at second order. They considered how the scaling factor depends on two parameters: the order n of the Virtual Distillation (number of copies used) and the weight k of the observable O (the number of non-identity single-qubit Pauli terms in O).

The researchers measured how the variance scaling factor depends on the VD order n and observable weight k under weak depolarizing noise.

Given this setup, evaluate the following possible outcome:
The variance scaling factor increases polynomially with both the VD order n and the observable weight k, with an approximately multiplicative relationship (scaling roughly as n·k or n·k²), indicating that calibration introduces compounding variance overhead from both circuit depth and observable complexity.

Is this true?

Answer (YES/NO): NO